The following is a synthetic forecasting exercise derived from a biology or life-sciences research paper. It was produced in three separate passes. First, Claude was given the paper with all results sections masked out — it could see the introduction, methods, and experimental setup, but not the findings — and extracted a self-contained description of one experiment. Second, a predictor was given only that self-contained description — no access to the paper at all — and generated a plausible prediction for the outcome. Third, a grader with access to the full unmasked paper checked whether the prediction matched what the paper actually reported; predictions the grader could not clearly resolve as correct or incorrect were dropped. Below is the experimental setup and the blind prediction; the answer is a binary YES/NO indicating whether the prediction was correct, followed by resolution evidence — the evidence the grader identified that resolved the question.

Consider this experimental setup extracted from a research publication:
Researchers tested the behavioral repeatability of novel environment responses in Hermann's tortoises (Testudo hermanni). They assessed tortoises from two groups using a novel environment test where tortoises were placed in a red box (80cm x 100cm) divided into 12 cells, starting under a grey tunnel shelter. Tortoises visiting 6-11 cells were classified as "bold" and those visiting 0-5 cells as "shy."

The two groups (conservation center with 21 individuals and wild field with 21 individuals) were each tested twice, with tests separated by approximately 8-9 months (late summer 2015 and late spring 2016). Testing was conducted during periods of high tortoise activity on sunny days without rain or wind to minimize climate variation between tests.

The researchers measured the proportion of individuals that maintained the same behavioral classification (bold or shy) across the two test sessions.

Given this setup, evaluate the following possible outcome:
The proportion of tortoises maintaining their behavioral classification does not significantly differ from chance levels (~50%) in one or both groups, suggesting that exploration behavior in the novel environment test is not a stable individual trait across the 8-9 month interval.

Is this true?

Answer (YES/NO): NO